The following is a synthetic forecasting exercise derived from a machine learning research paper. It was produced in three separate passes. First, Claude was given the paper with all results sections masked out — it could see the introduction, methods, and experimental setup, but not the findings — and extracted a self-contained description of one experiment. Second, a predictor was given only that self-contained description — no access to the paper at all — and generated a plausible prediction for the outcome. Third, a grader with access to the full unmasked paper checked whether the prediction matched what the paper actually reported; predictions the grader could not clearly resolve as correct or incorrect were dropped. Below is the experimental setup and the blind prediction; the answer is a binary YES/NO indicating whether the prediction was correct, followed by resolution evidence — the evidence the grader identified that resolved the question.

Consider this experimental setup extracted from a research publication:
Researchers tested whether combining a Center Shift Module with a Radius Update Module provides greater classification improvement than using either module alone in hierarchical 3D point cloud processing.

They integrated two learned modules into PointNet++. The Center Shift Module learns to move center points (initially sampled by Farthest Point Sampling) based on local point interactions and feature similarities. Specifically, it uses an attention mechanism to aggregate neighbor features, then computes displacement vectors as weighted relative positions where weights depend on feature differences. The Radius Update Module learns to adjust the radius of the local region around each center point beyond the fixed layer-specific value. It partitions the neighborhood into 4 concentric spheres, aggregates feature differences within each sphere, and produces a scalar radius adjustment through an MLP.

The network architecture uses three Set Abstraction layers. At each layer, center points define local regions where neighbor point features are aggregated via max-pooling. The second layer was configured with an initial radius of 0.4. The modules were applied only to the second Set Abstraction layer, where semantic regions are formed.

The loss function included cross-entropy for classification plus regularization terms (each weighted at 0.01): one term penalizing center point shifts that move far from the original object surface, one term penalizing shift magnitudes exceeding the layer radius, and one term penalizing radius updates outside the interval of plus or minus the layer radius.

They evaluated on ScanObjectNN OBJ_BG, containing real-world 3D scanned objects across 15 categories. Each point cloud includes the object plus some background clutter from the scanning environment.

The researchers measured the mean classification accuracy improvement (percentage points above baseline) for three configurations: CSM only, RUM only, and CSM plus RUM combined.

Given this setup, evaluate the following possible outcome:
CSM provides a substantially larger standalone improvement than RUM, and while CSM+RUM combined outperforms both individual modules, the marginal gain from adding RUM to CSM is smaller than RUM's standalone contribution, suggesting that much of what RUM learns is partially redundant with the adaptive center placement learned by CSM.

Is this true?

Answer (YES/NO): NO